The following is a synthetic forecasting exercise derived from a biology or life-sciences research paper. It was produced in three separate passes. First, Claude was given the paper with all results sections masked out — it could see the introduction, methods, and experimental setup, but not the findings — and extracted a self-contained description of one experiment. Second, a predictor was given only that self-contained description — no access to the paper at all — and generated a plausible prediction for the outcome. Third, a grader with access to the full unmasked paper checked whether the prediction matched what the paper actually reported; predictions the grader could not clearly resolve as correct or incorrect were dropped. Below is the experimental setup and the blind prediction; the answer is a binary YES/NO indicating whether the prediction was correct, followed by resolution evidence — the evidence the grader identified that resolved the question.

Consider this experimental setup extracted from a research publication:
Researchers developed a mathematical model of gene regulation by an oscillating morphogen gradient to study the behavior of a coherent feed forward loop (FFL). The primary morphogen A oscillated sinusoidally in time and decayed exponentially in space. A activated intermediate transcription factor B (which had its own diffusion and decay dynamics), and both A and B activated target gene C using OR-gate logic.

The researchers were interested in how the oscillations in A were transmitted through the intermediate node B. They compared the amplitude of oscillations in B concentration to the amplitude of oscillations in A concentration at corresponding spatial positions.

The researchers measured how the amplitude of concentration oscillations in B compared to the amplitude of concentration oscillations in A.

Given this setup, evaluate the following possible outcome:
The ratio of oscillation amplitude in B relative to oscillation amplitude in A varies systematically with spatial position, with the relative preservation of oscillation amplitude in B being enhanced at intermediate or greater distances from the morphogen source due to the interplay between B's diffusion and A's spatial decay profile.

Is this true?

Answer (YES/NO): NO